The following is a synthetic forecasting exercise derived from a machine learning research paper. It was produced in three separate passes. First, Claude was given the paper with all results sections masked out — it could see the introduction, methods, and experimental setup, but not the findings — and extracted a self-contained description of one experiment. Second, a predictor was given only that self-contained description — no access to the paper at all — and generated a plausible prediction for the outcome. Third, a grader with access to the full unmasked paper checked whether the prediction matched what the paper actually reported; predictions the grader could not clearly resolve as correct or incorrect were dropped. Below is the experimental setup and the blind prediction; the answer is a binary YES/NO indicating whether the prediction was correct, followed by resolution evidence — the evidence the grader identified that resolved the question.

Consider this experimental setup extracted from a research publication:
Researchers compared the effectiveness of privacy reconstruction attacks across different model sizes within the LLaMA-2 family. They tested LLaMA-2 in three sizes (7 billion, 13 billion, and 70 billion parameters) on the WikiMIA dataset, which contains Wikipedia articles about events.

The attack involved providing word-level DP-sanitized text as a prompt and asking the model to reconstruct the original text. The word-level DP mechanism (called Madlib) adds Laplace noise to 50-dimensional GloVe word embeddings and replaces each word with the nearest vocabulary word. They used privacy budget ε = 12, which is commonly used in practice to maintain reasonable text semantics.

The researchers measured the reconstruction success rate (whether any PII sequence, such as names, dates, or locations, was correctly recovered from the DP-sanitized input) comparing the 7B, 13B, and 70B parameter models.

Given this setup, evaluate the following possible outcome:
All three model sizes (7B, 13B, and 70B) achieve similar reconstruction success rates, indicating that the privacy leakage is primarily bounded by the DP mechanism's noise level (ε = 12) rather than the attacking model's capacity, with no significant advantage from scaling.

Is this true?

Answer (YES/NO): NO